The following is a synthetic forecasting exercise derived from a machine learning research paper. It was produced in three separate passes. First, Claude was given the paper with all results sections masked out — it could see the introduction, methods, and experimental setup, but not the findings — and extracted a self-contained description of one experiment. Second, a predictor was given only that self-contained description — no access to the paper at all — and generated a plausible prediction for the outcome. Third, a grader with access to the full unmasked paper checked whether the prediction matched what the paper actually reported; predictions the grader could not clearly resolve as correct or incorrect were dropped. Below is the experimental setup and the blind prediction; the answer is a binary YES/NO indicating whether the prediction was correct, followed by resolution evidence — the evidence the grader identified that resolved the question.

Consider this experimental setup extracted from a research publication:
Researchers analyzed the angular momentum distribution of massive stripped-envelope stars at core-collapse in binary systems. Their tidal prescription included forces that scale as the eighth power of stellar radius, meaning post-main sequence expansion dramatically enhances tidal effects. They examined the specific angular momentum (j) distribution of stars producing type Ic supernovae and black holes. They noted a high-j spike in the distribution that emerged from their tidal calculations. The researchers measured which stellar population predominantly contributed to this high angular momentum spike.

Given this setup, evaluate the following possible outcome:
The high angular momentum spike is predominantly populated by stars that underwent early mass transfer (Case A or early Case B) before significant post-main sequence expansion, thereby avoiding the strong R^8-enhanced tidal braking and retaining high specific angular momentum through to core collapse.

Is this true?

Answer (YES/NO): NO